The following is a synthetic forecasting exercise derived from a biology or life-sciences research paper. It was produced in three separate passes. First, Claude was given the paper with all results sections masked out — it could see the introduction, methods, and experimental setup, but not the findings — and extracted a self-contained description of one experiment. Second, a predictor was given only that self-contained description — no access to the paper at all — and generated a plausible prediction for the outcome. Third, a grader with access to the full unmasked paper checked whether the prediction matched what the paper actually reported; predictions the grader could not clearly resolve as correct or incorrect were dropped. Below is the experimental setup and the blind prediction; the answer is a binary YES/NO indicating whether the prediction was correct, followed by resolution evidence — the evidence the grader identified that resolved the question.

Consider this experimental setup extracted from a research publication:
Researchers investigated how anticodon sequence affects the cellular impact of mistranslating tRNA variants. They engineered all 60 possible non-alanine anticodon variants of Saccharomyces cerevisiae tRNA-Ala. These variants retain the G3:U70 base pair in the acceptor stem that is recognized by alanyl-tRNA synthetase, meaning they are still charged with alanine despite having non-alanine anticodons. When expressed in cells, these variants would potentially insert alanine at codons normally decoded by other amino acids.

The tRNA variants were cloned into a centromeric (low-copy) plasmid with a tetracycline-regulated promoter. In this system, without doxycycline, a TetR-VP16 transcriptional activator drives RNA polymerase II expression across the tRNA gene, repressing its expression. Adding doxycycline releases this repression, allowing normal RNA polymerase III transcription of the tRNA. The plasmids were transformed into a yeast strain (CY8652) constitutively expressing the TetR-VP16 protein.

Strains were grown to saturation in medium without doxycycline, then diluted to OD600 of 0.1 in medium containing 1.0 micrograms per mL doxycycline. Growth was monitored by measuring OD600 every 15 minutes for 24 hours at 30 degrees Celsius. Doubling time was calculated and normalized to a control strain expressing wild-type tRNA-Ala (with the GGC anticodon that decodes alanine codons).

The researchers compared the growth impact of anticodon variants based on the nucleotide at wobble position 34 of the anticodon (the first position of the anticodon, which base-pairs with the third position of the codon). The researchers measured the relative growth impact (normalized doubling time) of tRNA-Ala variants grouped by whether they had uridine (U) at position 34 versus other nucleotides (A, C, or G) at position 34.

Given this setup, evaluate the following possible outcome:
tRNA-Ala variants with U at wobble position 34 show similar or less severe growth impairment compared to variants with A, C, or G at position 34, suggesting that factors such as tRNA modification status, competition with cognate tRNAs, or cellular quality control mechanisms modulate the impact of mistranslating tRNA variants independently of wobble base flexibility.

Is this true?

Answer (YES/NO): YES